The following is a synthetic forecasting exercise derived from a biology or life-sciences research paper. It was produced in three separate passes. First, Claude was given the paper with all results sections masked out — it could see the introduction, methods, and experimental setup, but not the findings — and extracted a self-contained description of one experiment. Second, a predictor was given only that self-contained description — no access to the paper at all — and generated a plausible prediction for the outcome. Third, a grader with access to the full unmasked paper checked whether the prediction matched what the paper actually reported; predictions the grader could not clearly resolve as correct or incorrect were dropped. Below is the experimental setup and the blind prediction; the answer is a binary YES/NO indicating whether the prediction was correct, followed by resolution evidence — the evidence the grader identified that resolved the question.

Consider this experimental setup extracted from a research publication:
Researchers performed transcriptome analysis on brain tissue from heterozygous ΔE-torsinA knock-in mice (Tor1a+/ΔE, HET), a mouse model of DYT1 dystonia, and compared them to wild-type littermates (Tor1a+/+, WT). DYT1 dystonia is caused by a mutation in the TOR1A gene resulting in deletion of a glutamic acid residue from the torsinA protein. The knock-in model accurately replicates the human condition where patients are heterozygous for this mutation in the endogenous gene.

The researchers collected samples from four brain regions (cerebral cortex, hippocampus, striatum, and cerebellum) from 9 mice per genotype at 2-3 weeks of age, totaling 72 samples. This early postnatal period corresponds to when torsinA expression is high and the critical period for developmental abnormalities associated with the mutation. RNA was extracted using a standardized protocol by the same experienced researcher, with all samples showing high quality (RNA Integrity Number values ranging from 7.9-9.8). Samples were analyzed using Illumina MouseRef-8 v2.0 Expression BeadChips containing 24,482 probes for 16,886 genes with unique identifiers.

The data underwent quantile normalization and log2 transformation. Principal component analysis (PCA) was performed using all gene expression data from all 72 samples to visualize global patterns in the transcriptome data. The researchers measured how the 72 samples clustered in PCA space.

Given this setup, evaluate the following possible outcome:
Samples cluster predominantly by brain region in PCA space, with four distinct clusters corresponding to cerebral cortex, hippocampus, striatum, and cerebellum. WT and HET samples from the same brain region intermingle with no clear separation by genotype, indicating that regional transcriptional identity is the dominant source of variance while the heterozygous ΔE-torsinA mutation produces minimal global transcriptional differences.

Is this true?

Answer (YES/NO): NO